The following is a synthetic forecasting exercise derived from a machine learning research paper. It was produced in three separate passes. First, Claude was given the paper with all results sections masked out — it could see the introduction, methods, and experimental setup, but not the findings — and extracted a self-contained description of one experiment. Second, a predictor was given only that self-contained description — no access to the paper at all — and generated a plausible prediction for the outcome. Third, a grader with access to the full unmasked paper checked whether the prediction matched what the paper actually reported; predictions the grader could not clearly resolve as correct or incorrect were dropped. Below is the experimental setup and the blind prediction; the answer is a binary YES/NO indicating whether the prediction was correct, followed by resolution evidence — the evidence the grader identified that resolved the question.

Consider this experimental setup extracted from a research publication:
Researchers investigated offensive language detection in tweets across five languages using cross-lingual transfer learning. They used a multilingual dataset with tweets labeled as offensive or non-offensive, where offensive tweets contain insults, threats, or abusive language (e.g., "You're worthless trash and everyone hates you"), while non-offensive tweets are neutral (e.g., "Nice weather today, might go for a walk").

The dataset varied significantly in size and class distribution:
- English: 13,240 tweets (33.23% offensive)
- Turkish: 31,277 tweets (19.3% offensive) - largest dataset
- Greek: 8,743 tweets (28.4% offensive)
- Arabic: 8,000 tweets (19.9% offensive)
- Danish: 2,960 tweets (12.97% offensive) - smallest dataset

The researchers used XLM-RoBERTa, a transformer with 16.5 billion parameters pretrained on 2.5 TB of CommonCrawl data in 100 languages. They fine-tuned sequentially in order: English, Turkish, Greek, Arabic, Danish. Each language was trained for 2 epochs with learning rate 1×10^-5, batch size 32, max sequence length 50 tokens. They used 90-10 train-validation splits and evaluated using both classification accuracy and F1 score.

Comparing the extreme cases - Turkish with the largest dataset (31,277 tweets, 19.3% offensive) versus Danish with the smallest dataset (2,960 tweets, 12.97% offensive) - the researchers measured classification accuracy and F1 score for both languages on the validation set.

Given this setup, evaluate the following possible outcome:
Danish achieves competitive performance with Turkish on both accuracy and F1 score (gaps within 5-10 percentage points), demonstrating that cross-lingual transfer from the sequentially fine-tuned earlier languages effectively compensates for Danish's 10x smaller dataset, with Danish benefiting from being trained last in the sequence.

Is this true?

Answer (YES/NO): NO